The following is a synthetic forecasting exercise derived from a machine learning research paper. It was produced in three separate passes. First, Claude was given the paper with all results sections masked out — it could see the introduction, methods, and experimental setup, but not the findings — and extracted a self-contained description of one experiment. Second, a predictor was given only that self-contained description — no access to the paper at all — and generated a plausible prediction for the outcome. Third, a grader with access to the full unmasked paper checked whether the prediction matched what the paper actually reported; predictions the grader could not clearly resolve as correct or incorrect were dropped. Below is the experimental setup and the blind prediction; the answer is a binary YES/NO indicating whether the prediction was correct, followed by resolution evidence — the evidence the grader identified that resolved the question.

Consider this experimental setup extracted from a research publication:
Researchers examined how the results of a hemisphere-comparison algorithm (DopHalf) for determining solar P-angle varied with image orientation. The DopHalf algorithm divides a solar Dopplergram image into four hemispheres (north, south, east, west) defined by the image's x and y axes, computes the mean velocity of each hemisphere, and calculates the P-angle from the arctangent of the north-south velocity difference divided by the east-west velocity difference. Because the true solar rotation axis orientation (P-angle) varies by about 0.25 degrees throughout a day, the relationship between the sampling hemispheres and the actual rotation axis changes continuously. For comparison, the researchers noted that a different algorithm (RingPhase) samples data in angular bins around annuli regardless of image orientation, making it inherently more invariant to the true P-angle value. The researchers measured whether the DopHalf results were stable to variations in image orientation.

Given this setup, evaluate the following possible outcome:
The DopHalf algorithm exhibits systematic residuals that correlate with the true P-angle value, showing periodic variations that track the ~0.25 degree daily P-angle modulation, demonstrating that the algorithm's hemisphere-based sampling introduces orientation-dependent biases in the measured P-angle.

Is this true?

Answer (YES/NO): YES